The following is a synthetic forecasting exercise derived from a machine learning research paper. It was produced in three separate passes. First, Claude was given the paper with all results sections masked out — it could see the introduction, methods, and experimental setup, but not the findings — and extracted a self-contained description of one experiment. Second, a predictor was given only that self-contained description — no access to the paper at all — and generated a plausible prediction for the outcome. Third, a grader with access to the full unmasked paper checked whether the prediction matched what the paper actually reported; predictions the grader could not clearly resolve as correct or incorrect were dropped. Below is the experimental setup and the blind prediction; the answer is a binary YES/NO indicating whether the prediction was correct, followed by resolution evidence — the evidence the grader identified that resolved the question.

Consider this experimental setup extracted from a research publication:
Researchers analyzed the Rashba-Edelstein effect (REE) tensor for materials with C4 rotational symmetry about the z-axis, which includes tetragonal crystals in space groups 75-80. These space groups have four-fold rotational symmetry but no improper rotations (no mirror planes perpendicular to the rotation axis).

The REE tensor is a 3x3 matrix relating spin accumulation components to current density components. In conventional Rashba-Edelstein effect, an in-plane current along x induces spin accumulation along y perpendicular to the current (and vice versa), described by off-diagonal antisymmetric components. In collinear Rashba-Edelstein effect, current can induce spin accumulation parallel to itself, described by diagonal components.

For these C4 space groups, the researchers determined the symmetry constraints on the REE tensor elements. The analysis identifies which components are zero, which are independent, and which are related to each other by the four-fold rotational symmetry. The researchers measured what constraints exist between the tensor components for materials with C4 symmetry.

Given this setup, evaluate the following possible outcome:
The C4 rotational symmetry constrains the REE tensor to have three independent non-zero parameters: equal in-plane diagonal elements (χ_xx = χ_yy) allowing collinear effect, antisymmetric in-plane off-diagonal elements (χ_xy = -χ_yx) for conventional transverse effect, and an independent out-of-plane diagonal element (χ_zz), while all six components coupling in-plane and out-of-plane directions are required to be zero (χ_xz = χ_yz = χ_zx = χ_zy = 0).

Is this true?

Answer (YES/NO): NO